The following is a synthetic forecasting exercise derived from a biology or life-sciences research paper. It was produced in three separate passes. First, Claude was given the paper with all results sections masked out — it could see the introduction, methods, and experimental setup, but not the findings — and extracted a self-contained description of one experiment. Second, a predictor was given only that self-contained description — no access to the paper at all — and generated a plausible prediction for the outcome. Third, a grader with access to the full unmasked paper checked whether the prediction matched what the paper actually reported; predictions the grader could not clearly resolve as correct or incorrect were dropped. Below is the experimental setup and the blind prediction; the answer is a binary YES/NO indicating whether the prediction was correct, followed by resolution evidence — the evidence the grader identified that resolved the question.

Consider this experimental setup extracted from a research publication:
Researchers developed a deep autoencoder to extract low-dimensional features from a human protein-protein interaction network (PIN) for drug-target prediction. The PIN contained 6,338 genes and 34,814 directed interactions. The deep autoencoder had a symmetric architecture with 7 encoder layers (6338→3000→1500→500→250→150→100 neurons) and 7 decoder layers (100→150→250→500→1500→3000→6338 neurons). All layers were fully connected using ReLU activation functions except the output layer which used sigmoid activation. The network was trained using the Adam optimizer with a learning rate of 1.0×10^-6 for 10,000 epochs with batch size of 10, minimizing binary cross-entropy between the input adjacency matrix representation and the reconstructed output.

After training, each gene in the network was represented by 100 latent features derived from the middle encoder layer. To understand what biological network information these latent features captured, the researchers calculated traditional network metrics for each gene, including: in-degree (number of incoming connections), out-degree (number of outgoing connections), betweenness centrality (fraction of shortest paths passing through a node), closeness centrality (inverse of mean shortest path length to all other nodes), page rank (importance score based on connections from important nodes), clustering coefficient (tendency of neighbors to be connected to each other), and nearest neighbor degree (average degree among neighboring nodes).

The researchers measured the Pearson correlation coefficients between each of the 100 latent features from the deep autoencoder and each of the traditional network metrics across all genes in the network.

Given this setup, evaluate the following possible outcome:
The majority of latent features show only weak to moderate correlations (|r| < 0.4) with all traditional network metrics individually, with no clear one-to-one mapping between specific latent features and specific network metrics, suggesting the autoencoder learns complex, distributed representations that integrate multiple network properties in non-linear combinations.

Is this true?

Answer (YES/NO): NO